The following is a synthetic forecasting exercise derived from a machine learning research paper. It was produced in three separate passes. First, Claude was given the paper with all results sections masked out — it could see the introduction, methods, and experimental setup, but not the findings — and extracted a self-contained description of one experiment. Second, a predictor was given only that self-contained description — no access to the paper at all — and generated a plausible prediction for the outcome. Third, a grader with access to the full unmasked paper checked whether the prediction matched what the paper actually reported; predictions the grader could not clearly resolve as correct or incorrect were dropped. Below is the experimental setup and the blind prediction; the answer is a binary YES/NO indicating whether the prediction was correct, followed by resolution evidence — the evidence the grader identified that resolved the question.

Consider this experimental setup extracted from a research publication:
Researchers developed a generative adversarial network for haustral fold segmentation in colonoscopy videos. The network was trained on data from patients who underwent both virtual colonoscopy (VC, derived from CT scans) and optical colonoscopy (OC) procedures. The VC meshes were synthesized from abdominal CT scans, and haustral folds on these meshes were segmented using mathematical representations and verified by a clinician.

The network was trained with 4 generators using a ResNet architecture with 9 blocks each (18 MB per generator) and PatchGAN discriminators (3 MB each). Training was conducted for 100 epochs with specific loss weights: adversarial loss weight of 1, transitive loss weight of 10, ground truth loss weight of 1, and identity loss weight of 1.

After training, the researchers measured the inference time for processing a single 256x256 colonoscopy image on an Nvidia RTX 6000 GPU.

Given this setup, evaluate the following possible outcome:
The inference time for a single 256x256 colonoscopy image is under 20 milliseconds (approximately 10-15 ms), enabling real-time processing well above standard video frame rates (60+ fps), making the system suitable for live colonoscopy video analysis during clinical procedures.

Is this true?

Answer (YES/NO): NO